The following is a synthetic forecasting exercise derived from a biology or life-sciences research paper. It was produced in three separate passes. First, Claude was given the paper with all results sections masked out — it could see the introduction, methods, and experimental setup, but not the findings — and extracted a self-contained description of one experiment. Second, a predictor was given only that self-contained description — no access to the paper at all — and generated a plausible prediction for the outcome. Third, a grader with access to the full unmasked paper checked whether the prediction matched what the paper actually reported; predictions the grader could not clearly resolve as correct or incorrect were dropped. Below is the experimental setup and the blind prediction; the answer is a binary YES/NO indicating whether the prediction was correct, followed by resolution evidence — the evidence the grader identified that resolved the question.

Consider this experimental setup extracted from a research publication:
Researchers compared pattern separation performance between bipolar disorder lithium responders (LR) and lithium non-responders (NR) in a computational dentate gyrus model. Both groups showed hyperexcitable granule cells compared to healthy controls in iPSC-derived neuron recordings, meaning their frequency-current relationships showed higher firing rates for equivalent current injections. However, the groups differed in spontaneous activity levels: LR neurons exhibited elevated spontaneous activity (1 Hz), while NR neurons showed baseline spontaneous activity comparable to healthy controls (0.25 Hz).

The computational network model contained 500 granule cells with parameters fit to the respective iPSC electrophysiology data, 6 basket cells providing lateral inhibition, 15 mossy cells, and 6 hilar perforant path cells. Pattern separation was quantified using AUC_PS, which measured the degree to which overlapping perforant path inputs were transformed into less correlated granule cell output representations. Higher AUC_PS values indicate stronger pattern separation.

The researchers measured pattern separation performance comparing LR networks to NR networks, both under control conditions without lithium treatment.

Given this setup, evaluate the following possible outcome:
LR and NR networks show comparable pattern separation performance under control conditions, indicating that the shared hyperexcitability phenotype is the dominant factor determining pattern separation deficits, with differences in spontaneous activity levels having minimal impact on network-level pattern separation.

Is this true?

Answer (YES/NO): NO